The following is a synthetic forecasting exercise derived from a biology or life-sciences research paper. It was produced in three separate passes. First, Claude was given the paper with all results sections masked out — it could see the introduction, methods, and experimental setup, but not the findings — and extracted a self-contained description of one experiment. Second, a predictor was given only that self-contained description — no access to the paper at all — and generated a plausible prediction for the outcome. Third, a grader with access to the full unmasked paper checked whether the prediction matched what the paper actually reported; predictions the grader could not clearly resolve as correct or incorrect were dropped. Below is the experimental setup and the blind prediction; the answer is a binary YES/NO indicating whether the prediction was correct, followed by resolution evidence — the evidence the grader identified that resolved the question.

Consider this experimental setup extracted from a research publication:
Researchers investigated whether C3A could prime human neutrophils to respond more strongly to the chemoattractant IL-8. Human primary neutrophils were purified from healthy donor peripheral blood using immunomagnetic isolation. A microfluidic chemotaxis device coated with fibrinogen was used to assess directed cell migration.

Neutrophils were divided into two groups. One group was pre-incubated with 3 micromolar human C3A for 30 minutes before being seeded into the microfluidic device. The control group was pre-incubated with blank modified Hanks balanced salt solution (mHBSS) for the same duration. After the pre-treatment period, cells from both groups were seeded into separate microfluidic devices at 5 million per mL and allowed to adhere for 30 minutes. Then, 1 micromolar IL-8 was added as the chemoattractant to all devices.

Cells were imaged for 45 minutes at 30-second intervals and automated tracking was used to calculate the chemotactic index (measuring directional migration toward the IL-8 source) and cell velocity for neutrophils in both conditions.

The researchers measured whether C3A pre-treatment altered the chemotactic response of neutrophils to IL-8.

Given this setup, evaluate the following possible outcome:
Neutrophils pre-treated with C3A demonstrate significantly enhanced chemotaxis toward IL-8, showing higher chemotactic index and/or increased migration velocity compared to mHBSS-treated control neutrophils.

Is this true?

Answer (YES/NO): NO